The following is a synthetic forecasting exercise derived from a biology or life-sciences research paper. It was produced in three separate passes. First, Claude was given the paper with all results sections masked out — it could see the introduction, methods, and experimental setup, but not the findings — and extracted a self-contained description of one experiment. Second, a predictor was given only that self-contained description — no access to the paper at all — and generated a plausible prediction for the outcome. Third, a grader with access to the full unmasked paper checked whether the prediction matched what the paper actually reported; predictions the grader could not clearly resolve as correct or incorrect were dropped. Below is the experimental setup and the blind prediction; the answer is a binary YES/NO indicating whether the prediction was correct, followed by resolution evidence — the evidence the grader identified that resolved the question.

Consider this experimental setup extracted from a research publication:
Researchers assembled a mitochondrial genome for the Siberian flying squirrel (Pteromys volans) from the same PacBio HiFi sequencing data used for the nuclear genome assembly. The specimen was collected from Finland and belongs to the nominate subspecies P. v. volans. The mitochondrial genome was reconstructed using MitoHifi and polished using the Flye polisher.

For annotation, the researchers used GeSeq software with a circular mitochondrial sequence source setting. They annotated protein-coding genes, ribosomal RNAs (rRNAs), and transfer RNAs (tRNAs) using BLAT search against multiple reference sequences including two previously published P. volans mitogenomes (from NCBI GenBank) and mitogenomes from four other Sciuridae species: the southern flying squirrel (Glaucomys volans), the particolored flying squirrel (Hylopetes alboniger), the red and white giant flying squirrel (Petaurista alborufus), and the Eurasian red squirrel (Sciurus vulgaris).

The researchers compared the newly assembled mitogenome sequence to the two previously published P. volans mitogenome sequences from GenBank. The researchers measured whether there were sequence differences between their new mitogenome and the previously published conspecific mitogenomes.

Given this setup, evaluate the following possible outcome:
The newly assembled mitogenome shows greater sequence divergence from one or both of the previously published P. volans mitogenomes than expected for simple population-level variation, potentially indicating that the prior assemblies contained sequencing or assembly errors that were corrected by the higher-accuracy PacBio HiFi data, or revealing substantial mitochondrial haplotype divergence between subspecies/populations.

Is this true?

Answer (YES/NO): NO